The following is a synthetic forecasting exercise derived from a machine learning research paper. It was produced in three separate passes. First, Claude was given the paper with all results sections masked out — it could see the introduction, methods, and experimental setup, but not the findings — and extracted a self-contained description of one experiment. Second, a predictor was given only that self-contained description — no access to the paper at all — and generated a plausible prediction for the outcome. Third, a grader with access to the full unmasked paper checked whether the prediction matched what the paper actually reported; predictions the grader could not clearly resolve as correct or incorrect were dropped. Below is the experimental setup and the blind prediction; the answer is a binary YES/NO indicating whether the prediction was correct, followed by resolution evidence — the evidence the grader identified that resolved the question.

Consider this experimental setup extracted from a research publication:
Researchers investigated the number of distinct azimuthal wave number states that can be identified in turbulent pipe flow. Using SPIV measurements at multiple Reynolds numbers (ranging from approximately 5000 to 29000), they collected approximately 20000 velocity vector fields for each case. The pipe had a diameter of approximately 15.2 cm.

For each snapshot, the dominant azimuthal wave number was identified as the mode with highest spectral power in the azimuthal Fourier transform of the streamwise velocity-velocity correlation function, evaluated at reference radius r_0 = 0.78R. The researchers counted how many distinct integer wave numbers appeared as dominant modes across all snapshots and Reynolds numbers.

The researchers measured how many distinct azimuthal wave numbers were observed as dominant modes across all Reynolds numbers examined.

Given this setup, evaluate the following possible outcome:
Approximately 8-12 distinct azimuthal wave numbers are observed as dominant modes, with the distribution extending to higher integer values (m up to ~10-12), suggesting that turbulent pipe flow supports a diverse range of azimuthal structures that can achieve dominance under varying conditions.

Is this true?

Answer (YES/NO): YES